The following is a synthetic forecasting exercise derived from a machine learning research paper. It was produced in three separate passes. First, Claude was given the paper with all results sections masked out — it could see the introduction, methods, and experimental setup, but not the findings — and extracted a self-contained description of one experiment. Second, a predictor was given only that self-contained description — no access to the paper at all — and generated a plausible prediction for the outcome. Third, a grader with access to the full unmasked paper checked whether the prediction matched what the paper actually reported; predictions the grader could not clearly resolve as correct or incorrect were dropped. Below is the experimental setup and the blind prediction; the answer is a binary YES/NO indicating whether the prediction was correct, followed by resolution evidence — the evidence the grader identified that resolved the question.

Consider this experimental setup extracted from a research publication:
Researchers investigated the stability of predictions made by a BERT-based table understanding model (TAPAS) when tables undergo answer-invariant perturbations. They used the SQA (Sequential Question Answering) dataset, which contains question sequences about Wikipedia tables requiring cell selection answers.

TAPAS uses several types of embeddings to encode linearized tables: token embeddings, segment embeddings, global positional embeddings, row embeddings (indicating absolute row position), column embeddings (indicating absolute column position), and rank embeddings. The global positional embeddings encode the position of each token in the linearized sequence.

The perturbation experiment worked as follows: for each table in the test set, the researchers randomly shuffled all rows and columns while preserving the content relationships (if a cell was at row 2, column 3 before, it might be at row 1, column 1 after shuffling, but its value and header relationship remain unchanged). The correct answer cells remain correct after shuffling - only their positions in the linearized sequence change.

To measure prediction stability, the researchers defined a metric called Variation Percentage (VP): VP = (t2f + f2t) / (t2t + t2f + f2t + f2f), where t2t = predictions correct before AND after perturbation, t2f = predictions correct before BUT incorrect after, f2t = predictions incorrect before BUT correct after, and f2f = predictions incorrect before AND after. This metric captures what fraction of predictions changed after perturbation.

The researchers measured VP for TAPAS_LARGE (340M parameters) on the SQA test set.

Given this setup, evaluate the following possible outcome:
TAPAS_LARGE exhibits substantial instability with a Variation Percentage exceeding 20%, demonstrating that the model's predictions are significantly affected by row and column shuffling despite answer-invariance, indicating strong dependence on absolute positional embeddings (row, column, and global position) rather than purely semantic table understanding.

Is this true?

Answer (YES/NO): NO